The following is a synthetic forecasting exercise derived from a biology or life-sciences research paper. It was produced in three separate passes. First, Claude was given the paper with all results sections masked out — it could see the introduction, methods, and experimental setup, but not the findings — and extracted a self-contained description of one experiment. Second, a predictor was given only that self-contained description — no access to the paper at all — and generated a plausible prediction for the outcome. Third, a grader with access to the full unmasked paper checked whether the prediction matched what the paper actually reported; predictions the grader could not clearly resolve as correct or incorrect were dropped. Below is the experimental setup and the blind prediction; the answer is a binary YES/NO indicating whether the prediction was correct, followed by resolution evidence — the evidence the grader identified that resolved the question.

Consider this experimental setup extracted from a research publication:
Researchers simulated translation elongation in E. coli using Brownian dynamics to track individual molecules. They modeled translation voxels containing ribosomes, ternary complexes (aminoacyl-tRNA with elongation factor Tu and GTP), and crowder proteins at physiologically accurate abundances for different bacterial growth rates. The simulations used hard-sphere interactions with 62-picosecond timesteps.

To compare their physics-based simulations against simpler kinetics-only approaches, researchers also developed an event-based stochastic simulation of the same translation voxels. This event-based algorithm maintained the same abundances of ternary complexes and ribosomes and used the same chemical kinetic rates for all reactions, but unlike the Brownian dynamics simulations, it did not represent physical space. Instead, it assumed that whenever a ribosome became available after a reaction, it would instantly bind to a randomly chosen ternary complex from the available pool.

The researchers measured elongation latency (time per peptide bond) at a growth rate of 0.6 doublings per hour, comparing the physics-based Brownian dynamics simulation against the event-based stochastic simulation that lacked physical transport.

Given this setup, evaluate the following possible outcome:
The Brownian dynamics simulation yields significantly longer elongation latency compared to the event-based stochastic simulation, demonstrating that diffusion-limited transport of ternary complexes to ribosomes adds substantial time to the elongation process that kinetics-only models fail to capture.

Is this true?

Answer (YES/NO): YES